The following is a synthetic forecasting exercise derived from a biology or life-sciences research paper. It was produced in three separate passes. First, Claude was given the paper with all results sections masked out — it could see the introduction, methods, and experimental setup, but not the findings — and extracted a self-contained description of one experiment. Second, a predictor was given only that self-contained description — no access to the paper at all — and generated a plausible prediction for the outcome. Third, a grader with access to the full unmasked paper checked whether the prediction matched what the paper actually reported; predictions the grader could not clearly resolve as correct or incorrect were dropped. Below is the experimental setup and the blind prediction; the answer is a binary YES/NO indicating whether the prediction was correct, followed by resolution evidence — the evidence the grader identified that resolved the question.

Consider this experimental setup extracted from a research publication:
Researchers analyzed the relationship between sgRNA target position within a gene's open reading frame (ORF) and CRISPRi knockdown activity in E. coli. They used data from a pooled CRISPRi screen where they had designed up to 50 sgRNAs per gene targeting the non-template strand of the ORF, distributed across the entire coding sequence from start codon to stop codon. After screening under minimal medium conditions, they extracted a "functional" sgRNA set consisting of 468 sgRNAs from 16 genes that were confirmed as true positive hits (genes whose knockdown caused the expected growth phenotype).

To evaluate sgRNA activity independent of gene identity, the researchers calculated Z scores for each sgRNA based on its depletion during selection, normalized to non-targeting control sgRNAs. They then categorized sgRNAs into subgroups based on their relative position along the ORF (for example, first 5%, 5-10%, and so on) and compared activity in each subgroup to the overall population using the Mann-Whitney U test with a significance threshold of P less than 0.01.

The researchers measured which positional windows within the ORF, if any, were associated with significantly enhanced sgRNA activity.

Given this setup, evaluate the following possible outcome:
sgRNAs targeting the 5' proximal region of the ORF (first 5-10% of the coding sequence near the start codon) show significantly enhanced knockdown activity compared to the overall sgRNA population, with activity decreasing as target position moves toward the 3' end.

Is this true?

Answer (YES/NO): NO